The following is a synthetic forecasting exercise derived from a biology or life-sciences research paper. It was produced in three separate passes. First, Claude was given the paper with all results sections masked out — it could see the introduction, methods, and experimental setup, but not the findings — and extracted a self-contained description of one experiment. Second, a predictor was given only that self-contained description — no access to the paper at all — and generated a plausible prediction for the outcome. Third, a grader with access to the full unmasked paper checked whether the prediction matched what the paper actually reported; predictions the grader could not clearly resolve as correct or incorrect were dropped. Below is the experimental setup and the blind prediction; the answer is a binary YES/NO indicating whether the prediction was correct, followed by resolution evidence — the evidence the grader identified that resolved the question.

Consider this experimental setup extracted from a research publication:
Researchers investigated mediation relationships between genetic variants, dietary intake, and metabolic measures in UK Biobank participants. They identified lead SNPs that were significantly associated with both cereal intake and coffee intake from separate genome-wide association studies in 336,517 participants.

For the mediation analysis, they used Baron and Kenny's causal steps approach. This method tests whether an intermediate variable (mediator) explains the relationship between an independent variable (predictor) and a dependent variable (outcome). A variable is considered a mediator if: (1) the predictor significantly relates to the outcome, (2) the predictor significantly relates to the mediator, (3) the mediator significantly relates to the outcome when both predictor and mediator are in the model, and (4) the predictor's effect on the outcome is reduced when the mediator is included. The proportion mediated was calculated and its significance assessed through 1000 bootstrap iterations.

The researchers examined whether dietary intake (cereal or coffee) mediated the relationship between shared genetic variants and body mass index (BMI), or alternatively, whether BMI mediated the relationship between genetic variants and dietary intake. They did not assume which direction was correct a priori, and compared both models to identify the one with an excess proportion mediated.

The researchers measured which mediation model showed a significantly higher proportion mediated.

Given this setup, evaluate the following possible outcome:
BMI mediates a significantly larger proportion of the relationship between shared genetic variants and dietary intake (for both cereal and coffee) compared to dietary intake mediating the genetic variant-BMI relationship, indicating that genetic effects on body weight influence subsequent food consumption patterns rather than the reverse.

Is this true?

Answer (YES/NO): NO